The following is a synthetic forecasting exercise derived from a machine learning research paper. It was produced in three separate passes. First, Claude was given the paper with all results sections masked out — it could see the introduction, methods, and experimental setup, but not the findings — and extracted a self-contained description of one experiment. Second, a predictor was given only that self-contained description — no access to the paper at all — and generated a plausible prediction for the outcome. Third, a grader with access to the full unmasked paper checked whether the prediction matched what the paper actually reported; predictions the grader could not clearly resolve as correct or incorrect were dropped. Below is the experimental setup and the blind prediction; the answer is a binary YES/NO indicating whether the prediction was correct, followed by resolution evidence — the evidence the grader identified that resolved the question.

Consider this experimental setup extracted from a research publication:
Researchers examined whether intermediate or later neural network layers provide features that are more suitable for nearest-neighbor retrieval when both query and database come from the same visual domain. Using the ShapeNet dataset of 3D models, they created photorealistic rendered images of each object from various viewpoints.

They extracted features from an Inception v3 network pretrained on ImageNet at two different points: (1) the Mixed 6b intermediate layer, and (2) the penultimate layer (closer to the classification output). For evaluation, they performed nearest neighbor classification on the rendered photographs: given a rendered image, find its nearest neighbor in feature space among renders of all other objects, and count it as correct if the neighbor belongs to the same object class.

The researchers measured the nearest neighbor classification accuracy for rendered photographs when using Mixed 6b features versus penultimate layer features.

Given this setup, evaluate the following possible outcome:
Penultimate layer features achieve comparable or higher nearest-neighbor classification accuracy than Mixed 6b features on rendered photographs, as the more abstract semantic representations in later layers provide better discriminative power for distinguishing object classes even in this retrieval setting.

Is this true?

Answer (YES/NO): YES